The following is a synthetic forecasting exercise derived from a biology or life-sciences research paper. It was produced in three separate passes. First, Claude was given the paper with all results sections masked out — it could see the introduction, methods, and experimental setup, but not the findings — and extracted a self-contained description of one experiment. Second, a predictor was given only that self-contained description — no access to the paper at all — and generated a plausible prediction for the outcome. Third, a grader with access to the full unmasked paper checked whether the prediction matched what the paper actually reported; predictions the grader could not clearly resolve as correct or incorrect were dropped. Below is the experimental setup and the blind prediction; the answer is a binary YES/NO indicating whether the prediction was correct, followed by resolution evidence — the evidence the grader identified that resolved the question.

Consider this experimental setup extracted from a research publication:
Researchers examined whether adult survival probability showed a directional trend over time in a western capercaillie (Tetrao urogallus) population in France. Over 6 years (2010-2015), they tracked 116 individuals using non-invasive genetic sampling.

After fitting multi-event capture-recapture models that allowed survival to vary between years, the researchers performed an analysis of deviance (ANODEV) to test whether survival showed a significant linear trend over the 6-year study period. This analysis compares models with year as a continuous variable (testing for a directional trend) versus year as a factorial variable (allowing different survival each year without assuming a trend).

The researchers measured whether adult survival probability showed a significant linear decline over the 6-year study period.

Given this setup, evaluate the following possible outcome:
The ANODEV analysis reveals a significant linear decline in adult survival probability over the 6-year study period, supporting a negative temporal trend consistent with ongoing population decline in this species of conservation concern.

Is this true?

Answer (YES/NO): NO